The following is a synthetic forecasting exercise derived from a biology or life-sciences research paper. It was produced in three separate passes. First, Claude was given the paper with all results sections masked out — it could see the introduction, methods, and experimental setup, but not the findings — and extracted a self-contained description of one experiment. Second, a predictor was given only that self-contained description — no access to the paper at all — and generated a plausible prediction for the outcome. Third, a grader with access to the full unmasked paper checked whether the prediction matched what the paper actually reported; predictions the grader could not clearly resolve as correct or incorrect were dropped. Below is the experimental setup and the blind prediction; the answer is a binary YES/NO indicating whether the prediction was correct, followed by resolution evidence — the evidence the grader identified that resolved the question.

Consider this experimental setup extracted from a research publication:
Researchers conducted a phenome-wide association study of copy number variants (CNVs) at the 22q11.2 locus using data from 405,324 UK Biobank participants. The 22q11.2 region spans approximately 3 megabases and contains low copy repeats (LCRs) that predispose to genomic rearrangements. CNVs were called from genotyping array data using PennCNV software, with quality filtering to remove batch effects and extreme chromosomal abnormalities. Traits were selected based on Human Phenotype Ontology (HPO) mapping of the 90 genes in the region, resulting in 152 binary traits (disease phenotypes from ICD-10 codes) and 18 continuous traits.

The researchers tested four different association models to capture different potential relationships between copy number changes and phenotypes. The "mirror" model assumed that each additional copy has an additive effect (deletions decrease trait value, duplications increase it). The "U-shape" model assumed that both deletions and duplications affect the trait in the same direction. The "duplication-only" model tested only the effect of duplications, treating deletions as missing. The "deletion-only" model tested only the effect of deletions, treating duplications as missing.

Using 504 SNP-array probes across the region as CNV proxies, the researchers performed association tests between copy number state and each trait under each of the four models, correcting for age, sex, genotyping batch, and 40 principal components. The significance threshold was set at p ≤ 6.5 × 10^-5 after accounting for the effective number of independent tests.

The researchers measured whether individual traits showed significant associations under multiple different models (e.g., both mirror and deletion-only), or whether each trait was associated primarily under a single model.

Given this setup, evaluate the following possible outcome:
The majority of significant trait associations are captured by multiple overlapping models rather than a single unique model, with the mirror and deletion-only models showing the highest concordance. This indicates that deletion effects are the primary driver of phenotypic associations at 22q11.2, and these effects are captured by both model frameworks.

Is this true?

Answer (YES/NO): NO